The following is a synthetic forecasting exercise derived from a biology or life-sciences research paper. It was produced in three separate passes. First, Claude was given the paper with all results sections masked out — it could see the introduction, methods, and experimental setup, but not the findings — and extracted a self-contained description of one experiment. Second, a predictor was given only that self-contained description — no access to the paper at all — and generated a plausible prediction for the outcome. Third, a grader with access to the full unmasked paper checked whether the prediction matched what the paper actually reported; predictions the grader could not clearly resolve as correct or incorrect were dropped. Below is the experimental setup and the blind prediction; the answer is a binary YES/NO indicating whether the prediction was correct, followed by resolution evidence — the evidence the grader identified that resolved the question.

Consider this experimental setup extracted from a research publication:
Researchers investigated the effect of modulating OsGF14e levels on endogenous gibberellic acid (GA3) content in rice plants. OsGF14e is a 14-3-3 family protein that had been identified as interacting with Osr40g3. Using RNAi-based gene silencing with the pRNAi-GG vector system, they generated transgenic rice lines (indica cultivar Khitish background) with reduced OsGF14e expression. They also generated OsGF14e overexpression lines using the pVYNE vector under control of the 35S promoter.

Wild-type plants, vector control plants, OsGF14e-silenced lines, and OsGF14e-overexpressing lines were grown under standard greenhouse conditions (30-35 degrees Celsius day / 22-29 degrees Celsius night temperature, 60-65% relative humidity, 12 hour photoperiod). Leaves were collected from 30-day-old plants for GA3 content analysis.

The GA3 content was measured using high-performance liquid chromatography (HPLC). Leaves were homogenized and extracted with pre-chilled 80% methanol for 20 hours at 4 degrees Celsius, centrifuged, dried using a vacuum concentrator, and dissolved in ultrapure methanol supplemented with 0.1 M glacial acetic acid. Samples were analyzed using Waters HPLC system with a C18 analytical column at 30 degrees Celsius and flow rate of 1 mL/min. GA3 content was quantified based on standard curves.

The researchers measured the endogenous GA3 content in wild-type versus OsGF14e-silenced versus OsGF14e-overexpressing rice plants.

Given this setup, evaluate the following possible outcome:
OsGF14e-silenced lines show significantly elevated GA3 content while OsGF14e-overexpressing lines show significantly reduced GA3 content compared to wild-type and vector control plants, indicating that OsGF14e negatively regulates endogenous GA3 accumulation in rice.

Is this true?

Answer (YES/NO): NO